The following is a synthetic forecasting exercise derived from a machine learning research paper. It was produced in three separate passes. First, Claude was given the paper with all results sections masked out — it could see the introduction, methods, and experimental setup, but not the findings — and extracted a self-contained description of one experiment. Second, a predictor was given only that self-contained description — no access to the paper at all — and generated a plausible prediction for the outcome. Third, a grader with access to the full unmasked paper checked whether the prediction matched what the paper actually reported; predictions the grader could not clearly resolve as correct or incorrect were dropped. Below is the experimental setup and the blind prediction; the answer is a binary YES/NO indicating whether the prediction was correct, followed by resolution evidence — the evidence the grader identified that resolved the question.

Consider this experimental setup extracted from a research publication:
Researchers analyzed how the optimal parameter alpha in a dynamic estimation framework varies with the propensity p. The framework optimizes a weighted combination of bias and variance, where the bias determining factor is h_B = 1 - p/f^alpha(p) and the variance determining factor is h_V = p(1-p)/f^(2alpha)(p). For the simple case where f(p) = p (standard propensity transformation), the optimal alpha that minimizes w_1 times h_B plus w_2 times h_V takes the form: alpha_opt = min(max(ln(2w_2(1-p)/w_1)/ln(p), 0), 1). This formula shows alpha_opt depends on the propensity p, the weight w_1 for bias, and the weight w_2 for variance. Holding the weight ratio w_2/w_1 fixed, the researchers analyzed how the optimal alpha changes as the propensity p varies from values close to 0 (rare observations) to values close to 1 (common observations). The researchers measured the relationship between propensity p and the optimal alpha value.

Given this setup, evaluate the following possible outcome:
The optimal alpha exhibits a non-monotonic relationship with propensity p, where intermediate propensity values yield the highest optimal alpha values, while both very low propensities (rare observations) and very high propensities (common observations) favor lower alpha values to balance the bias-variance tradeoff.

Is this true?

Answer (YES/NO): NO